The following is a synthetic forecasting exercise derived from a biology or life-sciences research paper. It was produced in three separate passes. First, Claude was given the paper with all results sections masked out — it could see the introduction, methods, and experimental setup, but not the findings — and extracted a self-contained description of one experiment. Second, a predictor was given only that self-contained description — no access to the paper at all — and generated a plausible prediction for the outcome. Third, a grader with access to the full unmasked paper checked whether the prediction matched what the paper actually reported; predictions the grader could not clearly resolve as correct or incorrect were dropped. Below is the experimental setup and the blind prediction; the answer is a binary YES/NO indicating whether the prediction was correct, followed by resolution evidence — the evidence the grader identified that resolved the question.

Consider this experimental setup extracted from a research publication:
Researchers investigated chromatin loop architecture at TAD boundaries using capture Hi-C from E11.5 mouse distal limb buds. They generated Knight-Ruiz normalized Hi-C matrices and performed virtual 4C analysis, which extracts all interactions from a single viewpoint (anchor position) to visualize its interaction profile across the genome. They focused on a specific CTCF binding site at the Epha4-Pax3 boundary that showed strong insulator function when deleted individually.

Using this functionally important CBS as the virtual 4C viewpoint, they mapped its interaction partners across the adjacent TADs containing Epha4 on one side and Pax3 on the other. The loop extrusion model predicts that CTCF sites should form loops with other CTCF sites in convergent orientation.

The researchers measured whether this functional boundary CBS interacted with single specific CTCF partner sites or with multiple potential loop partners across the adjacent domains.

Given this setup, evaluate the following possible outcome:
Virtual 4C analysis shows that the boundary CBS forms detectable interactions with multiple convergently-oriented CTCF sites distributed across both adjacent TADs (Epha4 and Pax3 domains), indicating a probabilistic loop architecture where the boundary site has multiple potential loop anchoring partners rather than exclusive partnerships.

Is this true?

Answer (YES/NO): NO